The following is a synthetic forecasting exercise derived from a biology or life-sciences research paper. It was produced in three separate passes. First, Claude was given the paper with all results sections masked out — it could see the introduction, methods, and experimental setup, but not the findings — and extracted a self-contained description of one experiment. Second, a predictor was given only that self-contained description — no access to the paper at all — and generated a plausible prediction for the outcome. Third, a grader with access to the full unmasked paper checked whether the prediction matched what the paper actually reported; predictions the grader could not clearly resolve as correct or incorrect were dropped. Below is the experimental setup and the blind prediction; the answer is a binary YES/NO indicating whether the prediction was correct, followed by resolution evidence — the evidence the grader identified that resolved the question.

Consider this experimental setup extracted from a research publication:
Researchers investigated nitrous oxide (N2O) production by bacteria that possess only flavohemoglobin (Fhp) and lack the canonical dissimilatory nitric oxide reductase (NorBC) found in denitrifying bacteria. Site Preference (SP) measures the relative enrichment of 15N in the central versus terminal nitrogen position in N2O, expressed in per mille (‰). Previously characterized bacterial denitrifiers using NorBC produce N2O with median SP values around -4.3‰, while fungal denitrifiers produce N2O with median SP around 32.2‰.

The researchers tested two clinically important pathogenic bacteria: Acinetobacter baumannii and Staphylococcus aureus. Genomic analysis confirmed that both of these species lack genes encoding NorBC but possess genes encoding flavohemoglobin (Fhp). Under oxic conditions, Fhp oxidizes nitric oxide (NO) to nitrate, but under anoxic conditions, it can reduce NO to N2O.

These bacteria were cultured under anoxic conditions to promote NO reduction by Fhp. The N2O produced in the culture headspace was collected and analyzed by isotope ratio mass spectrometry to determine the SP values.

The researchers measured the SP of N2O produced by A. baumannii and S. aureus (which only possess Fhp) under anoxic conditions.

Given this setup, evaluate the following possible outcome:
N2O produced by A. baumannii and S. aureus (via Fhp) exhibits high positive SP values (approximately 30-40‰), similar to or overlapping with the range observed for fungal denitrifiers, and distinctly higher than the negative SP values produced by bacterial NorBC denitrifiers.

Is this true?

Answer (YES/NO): NO